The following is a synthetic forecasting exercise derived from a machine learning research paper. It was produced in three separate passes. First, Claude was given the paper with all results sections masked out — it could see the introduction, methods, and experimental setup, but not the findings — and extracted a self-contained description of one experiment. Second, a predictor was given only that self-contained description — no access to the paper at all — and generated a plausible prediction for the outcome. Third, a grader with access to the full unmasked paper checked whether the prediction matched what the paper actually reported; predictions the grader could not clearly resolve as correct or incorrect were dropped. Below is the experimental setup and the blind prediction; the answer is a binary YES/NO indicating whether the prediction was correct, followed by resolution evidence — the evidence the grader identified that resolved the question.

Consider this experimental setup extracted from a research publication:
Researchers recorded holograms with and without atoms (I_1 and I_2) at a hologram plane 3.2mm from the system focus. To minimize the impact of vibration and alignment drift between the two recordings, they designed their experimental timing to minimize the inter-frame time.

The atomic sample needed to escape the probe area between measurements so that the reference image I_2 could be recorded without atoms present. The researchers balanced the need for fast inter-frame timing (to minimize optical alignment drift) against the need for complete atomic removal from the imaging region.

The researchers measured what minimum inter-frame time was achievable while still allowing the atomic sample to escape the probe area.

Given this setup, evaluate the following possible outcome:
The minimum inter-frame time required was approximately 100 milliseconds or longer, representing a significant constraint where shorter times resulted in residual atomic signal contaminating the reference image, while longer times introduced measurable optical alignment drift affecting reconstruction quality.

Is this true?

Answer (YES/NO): NO